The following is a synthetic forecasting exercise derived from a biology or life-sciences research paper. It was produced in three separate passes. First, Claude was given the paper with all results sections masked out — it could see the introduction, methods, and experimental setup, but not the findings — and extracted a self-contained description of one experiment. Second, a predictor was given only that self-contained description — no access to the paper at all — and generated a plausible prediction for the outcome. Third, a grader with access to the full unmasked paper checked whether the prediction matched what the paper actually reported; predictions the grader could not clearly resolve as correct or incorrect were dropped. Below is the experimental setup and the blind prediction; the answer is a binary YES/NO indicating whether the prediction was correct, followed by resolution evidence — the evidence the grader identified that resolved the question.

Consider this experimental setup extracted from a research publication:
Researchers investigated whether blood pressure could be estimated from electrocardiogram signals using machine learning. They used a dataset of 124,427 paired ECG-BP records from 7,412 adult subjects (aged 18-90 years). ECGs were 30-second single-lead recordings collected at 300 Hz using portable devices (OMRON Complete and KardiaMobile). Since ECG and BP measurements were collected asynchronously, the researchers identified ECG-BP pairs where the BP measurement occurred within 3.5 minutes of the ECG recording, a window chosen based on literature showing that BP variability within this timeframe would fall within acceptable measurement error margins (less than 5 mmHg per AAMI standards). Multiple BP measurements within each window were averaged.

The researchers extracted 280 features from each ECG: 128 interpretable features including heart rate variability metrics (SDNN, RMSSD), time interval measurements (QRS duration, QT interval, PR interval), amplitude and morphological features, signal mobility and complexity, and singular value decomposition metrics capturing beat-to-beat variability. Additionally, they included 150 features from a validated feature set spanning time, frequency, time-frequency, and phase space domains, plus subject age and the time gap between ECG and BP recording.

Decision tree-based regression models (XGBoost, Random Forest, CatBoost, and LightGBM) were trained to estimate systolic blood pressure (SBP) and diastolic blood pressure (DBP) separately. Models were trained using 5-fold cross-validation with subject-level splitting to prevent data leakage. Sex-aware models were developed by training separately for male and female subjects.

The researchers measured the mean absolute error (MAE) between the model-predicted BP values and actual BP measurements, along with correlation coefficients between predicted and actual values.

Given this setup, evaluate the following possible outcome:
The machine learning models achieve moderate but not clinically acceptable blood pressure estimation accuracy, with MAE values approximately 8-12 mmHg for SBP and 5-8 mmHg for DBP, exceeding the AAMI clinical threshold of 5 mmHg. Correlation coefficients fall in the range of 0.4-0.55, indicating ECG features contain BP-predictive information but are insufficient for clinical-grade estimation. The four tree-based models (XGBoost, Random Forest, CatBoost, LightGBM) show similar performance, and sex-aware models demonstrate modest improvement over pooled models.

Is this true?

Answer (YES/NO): NO